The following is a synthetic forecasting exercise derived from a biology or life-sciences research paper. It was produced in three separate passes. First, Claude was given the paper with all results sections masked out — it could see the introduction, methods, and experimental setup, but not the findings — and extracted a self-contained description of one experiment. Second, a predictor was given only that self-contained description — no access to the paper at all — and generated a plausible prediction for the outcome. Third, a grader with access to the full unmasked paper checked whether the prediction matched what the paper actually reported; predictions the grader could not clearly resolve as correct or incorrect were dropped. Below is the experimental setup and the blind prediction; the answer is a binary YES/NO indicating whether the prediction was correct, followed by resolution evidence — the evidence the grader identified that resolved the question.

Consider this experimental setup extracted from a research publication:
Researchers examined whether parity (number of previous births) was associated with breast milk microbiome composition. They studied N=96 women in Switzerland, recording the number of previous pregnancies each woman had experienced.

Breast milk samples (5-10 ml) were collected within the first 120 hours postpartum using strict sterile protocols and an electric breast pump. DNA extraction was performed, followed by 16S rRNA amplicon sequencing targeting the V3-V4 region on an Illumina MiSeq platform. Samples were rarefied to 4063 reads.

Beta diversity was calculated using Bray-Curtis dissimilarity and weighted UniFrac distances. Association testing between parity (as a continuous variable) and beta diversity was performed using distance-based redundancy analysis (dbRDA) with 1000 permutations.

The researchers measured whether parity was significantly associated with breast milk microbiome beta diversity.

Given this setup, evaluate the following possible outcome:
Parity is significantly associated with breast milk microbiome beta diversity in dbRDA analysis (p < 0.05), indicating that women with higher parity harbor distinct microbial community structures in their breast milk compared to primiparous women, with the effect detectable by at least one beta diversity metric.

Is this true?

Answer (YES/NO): NO